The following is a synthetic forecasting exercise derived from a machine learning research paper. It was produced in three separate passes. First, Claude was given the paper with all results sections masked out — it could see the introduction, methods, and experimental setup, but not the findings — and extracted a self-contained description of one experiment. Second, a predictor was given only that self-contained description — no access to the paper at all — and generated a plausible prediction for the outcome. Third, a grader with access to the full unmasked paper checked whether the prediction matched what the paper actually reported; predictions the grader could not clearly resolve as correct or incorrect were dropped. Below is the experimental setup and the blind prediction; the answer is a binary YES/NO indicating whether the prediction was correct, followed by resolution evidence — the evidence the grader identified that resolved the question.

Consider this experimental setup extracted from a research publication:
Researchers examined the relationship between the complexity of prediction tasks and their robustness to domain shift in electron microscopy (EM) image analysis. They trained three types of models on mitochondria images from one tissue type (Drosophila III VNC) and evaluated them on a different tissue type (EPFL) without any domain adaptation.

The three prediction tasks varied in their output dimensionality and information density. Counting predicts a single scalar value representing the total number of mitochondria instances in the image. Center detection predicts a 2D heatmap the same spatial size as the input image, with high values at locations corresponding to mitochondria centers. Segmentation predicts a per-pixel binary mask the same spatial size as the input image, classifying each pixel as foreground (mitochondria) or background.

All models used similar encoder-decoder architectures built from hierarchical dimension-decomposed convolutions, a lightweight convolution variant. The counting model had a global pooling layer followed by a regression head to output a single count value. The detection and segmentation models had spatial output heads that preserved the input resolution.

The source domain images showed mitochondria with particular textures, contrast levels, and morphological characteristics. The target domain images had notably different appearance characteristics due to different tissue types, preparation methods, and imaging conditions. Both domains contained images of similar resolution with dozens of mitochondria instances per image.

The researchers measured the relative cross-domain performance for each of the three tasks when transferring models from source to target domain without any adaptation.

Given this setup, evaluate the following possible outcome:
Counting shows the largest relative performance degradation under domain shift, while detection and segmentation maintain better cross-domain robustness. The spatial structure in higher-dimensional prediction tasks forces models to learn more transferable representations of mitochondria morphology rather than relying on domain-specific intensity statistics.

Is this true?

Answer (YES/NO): NO